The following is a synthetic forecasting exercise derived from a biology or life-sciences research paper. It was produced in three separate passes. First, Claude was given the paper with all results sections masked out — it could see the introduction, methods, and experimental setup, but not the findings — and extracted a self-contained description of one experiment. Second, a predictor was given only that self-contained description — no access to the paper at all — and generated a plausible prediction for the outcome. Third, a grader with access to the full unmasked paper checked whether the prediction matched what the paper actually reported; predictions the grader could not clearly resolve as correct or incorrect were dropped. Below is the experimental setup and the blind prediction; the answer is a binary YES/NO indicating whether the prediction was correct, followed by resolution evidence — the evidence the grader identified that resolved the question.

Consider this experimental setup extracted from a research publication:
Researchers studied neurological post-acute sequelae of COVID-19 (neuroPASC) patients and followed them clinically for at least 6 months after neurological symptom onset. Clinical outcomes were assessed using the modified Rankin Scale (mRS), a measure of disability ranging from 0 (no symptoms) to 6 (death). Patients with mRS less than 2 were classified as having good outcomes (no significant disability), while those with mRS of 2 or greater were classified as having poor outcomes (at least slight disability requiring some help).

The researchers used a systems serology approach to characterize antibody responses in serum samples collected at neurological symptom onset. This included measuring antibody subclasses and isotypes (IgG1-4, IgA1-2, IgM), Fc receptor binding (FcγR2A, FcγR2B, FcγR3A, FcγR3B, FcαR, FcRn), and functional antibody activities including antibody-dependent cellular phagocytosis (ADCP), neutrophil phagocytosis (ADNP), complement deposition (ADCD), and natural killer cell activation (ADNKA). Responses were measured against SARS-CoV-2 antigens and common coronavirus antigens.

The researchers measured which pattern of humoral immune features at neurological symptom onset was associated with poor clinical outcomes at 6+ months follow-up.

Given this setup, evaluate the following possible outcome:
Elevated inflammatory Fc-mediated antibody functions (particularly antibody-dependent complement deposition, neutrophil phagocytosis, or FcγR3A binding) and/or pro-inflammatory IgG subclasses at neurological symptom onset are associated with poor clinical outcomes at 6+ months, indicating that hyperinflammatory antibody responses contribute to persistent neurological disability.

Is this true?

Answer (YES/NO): NO